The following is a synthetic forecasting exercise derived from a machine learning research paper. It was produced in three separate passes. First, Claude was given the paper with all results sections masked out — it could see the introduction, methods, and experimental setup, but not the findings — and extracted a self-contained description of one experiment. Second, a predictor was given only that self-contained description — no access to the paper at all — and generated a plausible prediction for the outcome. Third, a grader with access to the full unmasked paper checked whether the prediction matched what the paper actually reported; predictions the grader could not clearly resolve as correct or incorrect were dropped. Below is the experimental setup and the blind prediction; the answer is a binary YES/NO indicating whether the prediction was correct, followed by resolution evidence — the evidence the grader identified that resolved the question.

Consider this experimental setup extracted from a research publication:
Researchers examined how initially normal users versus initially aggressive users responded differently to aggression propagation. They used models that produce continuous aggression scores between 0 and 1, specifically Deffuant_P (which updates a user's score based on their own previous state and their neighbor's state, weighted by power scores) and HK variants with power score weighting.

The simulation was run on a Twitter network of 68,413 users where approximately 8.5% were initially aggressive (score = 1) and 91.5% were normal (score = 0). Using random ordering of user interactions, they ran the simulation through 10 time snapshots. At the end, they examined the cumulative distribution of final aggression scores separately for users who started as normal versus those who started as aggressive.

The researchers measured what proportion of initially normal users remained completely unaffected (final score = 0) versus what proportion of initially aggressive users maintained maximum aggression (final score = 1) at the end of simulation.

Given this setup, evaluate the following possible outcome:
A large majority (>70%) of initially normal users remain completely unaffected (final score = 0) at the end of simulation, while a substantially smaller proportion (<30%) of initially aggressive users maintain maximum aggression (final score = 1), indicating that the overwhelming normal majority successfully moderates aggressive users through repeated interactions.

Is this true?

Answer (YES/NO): NO